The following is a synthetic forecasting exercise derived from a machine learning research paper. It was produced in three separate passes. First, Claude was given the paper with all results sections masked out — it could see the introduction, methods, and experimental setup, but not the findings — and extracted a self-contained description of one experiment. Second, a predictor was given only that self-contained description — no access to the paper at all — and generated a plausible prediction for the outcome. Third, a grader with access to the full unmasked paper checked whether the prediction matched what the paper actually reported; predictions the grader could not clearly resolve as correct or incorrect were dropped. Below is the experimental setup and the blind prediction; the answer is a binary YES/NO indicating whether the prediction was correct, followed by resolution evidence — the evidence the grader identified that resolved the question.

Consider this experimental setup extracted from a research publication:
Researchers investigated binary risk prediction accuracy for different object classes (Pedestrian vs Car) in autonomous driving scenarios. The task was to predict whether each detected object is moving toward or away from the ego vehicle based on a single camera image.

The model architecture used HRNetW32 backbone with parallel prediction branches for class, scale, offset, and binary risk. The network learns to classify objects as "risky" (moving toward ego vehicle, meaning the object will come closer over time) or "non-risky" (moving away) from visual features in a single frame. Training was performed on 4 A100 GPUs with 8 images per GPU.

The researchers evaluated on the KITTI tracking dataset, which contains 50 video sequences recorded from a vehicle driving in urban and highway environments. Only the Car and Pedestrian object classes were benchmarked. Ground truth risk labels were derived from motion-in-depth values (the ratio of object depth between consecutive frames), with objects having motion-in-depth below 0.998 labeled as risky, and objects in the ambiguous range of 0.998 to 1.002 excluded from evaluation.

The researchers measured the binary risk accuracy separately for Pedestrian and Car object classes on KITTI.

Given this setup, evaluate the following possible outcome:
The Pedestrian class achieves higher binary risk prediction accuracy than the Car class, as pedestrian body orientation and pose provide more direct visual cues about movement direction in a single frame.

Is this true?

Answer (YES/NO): YES